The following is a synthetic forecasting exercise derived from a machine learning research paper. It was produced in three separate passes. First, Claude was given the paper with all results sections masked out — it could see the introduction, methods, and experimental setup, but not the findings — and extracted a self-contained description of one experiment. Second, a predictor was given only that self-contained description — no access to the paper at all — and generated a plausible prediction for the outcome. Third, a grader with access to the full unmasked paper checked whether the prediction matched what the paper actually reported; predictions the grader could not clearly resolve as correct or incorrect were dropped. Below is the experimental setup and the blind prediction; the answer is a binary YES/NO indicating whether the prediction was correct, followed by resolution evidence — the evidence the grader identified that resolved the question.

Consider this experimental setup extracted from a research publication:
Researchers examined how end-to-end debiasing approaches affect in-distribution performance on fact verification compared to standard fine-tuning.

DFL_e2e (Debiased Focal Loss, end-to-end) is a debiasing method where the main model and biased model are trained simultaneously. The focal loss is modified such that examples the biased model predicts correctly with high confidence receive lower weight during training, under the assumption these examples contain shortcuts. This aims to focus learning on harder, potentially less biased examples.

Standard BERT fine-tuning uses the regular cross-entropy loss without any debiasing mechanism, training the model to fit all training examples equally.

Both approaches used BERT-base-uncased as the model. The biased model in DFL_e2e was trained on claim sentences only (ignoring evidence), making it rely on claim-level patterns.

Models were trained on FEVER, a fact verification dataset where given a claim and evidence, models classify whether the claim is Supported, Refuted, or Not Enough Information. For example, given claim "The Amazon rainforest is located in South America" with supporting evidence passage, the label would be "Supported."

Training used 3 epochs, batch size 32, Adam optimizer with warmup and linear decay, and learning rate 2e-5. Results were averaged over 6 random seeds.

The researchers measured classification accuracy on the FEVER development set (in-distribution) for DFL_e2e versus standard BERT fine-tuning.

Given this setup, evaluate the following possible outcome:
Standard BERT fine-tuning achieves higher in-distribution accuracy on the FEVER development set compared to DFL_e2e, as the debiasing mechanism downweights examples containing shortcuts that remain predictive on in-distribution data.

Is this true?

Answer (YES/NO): YES